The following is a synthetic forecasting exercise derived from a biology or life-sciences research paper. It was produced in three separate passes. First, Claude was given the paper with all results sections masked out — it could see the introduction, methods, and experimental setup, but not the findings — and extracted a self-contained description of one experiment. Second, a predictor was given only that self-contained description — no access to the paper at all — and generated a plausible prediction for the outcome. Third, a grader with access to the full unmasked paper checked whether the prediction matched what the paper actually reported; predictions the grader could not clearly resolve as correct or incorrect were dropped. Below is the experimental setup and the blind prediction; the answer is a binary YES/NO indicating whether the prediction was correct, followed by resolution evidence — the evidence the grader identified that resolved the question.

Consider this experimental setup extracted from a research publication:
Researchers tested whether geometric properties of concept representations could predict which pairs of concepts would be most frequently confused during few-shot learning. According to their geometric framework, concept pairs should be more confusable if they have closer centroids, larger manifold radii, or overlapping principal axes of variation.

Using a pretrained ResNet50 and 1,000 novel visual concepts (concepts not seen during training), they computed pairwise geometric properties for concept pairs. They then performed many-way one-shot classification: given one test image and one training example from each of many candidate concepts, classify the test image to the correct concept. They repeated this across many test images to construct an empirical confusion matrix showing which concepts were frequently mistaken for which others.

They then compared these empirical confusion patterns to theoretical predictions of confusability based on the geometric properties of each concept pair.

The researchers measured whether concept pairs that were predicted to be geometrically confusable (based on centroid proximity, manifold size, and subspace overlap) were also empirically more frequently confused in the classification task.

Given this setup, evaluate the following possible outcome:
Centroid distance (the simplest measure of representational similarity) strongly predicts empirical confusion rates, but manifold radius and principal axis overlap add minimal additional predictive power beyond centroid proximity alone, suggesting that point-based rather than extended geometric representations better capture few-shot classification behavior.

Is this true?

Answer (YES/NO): NO